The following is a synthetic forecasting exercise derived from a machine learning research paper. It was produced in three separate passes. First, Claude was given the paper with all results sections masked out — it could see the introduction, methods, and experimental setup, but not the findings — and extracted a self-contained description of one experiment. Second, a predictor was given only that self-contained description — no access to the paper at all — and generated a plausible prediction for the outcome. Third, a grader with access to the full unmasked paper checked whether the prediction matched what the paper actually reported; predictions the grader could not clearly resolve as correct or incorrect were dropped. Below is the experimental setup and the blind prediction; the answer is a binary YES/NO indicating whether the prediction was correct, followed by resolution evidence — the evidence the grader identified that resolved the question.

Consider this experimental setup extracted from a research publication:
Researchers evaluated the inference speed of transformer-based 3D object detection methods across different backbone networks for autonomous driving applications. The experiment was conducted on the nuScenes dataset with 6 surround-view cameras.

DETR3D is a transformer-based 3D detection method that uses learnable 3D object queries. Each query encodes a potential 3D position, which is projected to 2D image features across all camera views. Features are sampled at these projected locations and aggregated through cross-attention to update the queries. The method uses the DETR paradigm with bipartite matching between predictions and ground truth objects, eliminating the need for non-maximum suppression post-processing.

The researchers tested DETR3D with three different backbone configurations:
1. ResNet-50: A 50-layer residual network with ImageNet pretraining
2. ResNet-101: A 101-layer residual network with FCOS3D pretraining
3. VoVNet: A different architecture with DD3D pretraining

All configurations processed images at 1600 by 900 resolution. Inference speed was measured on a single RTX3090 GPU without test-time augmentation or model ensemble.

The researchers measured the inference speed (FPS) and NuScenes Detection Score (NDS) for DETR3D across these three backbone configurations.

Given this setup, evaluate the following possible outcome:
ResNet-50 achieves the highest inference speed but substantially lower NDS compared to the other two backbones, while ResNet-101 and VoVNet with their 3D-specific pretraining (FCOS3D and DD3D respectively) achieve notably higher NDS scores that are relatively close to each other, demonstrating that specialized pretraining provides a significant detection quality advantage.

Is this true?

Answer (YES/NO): NO